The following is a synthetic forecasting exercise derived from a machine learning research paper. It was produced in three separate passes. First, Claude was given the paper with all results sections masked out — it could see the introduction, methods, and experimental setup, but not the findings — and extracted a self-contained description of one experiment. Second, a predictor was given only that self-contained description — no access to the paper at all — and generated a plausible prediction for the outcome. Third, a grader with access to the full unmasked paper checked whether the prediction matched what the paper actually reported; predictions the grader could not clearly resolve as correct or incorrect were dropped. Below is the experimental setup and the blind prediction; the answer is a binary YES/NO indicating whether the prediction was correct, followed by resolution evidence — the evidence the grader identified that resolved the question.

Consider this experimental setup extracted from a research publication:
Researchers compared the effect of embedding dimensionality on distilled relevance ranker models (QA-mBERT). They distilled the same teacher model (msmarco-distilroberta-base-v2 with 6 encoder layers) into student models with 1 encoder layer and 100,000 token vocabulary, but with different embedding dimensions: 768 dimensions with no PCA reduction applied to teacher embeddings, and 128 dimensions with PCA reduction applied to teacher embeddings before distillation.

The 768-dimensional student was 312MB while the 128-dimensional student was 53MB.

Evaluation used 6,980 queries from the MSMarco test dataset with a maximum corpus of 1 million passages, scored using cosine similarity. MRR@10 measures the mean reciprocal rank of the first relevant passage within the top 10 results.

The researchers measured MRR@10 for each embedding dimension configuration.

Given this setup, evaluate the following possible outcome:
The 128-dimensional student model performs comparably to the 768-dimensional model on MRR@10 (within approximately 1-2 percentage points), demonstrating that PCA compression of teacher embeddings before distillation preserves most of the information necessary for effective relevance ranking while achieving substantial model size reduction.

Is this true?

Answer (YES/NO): NO